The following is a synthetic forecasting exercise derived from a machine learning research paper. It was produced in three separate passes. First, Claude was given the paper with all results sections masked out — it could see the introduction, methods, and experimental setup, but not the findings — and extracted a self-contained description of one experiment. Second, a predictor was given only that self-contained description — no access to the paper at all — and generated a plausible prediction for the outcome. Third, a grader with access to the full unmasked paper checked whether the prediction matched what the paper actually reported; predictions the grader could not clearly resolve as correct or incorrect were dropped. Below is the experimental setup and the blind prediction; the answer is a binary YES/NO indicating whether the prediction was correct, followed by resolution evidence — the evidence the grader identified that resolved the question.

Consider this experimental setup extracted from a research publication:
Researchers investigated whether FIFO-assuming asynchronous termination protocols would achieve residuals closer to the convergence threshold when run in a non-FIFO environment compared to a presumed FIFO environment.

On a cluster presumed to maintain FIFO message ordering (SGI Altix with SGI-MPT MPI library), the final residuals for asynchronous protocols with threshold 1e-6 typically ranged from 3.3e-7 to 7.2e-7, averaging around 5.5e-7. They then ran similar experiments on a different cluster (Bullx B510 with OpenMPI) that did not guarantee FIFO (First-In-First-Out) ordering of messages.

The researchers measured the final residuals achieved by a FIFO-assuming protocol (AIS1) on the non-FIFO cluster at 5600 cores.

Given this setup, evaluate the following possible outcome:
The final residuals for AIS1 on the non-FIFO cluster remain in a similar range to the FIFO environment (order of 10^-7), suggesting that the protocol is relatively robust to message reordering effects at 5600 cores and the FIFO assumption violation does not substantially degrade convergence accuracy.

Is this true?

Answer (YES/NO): YES